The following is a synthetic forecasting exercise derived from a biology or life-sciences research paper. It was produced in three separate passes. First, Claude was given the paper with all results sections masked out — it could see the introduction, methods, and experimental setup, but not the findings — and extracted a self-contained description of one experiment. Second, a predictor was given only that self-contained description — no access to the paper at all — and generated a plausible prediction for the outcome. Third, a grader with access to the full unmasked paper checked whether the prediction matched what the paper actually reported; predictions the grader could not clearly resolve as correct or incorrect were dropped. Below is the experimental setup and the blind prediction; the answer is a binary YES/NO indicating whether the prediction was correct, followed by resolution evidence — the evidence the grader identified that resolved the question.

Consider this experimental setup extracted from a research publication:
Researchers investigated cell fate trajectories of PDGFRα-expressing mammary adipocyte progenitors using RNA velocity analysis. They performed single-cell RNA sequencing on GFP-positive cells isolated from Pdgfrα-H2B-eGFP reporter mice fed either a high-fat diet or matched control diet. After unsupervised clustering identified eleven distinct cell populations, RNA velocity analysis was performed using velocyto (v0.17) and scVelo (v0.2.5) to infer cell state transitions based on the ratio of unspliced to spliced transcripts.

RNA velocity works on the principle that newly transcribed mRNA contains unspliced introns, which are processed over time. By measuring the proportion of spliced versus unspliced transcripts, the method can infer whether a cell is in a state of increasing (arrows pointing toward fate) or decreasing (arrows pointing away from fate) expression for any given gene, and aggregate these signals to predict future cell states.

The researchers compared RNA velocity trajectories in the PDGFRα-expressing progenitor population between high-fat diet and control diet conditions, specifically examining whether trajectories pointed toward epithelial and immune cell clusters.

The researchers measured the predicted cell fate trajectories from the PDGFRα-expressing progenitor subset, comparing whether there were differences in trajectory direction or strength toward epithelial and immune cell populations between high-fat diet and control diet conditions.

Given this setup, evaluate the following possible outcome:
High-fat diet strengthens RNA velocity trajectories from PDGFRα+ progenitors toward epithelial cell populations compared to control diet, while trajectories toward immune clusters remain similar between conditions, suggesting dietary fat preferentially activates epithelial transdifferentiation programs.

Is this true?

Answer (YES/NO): NO